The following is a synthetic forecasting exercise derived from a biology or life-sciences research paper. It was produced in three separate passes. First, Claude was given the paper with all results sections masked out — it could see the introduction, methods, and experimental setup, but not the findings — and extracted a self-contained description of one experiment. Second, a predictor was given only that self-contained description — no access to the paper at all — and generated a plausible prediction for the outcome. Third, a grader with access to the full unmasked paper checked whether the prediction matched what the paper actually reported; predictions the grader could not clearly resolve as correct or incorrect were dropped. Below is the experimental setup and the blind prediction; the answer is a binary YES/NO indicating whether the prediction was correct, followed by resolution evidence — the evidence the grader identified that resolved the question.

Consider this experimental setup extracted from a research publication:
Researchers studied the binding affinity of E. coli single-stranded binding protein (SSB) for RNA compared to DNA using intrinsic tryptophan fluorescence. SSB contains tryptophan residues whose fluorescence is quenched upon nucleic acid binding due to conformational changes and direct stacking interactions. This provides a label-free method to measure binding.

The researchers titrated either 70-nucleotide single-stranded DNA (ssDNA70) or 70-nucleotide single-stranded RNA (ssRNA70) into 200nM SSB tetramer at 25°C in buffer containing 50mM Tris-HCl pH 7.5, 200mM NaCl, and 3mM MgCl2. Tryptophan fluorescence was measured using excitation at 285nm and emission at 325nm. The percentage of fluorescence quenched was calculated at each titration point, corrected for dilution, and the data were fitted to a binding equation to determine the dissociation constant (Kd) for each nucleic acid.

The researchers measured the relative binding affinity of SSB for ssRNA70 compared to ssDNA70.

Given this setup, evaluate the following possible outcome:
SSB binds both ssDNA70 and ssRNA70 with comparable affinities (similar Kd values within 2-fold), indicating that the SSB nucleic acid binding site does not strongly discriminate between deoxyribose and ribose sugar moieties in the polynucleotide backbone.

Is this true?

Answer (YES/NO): NO